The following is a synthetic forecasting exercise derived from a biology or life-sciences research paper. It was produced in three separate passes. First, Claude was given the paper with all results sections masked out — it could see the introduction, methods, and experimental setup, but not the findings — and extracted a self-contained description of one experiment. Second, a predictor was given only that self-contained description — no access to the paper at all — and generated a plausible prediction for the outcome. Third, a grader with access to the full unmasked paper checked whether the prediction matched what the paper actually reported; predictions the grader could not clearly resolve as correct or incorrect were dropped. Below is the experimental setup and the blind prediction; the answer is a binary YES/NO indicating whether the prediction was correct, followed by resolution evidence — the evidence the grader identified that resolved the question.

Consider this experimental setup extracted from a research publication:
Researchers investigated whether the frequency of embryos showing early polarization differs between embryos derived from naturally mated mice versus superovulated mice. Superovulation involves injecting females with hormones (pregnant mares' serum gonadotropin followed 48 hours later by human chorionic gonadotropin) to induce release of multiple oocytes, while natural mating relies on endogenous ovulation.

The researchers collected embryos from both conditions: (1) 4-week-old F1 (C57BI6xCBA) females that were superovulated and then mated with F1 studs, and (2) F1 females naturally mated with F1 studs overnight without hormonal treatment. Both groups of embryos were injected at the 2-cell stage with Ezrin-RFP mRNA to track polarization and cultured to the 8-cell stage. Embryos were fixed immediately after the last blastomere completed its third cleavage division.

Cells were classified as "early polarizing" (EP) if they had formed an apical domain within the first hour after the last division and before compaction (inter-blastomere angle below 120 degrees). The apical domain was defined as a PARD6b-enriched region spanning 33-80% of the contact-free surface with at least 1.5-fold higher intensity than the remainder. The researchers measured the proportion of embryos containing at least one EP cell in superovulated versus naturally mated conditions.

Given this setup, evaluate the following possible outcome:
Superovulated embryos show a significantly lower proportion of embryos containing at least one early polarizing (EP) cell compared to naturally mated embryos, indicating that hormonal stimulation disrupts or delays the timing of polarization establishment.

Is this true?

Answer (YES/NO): NO